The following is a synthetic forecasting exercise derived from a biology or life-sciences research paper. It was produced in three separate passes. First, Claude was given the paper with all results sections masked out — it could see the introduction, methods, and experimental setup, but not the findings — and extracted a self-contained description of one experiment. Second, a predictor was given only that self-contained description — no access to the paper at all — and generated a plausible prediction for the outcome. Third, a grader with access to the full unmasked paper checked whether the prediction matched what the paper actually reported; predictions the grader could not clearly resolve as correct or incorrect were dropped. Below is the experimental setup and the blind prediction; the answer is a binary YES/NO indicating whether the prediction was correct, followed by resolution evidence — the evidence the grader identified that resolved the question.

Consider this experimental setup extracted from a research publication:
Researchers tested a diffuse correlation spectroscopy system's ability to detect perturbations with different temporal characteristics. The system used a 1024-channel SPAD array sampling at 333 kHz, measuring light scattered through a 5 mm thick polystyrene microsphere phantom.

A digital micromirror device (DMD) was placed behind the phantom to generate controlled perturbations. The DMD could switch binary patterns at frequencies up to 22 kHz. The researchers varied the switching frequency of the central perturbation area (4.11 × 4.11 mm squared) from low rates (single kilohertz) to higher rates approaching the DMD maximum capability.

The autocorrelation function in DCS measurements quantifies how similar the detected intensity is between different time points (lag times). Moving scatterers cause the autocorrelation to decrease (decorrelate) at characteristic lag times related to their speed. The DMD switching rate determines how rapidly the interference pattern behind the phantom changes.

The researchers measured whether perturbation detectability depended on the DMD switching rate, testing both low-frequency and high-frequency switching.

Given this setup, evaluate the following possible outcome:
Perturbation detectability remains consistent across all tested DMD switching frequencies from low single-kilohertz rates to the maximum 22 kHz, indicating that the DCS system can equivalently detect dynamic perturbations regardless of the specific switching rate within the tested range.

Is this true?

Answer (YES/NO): NO